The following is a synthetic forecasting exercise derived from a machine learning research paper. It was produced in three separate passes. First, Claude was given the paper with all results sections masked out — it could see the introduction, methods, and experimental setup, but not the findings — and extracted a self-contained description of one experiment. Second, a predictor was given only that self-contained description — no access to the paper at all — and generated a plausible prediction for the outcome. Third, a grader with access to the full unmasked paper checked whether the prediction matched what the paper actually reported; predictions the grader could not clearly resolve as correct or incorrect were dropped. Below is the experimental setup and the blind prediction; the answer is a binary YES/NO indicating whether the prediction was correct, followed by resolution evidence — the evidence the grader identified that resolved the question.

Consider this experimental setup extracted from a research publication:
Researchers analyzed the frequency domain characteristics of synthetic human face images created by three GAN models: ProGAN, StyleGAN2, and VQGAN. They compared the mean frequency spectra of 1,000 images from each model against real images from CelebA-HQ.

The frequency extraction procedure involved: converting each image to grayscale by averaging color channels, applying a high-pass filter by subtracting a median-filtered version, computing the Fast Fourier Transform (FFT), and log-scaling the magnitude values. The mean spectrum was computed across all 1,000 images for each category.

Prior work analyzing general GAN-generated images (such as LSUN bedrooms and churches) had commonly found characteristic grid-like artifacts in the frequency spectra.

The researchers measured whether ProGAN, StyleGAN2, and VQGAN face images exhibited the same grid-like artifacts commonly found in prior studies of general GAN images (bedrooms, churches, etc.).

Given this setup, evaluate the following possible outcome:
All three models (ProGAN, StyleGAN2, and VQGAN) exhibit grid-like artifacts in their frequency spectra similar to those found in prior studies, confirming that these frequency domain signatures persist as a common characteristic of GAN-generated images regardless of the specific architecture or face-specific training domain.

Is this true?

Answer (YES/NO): NO